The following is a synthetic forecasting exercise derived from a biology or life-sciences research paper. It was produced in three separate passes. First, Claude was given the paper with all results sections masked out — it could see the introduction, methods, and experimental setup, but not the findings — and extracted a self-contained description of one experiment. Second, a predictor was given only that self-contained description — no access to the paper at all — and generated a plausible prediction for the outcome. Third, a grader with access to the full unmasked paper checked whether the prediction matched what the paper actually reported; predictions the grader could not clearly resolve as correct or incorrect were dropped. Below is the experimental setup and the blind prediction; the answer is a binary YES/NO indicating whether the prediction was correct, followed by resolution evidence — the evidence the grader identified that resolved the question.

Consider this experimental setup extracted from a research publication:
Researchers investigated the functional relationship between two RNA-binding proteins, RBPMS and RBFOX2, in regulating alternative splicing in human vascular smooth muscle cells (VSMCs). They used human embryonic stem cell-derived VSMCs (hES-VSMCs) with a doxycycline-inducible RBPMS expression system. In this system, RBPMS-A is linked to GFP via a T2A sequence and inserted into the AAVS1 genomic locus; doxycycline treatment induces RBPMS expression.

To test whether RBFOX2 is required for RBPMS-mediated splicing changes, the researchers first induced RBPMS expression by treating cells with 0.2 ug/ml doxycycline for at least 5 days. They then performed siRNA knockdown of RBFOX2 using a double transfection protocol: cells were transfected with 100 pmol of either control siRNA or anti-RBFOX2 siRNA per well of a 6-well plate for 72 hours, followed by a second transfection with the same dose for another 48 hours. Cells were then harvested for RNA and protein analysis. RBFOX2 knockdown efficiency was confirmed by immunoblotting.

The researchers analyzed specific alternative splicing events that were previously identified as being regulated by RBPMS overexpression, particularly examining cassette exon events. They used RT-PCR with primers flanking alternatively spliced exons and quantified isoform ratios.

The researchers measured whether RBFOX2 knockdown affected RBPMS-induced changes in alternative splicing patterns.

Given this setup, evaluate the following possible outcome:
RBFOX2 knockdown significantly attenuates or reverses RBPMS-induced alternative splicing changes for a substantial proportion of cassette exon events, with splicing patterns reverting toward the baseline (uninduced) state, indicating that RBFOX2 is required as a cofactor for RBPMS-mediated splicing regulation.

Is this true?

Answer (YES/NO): YES